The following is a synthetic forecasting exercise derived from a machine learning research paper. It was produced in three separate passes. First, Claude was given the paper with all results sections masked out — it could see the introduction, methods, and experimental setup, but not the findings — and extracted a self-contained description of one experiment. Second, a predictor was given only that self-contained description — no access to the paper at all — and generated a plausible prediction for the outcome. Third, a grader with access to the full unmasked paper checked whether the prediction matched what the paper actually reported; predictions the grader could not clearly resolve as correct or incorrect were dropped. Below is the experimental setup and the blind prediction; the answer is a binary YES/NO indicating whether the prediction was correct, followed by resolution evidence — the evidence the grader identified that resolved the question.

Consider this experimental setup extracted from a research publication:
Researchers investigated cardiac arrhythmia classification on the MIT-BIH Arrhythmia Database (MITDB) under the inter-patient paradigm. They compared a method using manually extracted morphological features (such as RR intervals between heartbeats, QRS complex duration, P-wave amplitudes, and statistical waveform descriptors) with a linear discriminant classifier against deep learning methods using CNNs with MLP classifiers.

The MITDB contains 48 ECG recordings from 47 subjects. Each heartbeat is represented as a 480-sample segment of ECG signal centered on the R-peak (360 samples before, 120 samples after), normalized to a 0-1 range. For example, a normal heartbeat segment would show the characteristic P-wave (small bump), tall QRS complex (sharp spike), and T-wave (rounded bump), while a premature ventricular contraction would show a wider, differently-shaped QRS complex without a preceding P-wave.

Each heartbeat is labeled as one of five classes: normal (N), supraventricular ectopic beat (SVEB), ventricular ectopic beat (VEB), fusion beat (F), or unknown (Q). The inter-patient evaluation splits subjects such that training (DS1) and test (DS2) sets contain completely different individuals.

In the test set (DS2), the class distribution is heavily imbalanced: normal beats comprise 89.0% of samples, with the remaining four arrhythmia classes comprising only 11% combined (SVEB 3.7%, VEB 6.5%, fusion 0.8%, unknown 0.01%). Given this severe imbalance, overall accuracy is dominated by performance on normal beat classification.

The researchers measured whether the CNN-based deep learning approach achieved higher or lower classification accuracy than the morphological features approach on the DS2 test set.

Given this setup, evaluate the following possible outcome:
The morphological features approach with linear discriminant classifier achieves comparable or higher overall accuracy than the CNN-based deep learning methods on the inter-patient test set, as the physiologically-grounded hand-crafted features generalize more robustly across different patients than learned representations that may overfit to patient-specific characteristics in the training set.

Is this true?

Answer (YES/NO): YES